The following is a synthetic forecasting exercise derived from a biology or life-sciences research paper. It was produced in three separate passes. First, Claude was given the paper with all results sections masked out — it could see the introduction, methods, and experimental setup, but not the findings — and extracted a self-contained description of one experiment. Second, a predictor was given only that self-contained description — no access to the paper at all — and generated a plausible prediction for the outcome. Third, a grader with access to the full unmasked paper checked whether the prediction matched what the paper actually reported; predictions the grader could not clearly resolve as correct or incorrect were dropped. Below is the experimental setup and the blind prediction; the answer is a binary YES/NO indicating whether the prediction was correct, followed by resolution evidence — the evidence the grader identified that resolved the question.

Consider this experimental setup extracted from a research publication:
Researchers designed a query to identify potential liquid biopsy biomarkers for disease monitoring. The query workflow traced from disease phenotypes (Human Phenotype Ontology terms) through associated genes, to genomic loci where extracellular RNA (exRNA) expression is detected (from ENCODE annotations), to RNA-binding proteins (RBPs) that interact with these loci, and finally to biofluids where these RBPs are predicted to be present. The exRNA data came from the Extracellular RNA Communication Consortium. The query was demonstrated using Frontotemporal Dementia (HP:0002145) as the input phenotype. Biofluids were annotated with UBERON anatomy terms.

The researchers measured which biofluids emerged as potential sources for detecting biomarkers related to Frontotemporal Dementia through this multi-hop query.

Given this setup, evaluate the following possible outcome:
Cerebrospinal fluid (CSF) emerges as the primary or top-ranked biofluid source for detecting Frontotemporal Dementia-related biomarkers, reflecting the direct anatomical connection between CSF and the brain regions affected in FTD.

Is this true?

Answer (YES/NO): NO